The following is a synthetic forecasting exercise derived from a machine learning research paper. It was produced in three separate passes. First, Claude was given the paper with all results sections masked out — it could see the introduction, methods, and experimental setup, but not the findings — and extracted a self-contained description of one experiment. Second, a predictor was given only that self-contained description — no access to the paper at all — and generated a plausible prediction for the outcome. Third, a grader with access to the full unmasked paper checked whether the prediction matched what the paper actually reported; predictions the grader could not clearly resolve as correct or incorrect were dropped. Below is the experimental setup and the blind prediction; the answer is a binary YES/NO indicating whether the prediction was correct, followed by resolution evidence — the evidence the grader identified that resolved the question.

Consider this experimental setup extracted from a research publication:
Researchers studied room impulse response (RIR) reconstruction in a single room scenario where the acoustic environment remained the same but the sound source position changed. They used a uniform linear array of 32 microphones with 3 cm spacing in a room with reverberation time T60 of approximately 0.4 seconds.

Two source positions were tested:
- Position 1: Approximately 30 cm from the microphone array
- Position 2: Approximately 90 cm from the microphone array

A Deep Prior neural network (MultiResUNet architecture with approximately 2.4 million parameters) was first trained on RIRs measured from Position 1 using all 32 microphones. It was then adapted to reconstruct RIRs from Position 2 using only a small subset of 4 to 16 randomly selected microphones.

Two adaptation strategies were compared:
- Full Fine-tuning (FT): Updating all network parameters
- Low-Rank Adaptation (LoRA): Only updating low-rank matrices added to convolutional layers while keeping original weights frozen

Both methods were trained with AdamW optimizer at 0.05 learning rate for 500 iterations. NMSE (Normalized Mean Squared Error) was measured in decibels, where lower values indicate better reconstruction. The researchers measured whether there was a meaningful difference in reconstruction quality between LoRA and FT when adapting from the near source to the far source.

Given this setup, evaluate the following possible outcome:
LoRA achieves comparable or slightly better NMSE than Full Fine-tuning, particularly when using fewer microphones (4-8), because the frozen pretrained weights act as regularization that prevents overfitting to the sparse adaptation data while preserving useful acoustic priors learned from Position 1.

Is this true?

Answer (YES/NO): NO